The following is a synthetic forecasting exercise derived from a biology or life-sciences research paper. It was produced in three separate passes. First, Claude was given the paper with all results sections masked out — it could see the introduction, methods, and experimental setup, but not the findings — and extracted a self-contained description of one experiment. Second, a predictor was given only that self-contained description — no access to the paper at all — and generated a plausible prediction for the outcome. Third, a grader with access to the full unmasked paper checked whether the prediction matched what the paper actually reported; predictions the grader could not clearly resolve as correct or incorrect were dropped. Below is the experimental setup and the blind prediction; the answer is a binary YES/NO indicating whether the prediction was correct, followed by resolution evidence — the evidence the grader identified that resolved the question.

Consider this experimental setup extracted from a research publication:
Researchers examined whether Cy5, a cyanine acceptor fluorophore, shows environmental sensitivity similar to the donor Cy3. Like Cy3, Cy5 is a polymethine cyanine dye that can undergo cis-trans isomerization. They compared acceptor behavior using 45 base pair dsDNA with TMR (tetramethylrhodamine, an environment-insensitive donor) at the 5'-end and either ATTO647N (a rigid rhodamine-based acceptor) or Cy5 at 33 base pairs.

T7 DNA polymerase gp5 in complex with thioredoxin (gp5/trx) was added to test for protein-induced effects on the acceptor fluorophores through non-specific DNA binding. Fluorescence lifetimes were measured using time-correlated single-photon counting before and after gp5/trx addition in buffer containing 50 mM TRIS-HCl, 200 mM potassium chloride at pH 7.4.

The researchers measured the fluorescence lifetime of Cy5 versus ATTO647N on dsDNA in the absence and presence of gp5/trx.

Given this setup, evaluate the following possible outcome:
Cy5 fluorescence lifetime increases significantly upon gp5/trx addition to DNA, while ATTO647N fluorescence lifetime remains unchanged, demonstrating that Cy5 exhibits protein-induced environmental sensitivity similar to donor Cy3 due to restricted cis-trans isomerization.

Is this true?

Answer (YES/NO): YES